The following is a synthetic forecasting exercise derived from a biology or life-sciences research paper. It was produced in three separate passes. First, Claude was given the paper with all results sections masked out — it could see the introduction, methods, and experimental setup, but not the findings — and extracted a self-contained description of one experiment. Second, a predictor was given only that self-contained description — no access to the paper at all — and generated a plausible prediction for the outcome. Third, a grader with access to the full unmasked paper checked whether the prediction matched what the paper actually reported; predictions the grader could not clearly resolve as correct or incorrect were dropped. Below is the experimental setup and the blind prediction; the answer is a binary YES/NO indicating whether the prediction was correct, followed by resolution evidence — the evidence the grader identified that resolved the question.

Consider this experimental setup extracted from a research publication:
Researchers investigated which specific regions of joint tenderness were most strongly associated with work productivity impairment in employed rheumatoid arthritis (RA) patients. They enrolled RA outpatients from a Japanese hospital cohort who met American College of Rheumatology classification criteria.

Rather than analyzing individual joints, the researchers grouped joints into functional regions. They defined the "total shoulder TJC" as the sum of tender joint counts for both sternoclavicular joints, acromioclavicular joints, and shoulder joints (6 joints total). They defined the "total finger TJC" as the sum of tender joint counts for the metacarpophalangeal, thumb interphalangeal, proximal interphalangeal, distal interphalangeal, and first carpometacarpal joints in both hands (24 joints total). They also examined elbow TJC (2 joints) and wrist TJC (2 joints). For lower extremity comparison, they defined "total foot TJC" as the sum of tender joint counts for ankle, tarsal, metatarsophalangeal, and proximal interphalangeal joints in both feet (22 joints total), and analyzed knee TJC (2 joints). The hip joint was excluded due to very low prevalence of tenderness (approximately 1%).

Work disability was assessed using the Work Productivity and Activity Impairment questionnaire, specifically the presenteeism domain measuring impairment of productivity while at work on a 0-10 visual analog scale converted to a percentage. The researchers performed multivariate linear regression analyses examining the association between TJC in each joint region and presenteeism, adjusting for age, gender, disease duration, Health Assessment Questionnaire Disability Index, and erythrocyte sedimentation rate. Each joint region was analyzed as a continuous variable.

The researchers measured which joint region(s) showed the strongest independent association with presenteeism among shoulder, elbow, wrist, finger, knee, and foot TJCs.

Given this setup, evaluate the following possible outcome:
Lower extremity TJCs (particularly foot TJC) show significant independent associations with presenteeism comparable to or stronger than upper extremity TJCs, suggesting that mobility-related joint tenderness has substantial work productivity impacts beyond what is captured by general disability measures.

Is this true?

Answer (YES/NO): NO